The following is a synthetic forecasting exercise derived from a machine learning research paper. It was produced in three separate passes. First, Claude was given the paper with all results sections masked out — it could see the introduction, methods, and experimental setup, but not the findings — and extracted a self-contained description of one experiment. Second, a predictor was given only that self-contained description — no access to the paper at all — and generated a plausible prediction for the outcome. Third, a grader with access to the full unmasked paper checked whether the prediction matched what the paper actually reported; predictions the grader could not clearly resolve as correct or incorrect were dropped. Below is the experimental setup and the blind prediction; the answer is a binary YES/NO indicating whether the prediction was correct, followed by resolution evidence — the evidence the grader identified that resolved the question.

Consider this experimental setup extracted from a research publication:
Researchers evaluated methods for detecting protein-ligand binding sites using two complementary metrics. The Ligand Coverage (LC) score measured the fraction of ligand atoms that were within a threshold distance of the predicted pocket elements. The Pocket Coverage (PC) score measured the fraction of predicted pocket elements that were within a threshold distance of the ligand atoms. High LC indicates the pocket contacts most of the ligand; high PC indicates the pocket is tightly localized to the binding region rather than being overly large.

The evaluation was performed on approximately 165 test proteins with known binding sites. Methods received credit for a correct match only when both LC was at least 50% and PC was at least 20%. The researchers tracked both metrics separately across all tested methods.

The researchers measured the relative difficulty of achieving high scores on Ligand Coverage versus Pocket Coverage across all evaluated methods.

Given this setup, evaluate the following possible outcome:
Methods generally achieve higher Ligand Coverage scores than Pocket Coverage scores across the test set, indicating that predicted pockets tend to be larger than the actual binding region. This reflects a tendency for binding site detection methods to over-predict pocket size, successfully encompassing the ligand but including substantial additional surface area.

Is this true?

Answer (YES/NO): YES